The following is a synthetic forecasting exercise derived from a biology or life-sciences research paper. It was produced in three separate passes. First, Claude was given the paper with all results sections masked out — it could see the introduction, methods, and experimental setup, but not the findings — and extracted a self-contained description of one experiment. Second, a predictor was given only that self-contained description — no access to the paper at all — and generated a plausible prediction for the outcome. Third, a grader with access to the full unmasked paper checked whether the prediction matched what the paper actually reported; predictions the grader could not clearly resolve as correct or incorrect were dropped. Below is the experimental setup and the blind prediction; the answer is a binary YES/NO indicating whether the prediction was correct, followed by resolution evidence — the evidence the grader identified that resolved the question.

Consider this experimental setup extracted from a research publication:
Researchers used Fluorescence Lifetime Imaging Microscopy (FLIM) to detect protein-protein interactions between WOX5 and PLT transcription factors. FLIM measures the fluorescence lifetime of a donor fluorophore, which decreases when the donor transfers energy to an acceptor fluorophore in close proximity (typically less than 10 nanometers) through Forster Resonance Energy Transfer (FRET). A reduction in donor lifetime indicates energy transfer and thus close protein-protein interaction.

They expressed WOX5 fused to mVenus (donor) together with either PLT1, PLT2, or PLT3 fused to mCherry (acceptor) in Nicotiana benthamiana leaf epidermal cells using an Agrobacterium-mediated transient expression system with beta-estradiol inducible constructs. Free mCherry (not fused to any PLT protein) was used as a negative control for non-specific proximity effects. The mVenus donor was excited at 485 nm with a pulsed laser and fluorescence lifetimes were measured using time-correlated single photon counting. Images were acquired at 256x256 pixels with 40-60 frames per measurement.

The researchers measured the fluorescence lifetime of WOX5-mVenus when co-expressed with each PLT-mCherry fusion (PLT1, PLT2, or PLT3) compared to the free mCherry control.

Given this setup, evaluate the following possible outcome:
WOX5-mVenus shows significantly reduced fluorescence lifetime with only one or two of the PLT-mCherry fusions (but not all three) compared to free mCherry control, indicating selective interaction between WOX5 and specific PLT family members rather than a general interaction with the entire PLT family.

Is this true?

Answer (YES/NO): NO